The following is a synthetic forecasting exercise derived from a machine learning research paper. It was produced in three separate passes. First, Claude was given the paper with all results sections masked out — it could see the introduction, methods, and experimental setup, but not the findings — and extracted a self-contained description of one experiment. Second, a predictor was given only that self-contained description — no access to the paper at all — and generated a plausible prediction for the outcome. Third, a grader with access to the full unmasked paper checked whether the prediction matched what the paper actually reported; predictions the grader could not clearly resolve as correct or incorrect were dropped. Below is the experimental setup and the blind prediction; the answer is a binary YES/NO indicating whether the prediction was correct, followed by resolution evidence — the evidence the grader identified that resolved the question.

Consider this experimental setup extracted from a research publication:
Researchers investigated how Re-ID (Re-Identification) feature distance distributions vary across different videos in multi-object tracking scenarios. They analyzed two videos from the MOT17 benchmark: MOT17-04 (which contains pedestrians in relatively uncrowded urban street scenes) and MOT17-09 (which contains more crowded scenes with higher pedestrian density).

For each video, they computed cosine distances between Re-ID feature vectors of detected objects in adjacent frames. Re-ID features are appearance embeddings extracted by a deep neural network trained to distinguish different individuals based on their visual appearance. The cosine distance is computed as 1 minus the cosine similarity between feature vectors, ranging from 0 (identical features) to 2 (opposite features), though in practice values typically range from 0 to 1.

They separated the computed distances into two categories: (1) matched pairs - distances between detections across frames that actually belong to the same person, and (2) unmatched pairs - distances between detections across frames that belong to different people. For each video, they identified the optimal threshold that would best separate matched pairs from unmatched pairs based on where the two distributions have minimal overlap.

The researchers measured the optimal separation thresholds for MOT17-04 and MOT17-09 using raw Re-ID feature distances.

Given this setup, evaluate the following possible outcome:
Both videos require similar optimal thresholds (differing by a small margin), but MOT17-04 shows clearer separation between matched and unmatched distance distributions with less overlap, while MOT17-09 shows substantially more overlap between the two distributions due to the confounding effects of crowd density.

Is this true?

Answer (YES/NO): NO